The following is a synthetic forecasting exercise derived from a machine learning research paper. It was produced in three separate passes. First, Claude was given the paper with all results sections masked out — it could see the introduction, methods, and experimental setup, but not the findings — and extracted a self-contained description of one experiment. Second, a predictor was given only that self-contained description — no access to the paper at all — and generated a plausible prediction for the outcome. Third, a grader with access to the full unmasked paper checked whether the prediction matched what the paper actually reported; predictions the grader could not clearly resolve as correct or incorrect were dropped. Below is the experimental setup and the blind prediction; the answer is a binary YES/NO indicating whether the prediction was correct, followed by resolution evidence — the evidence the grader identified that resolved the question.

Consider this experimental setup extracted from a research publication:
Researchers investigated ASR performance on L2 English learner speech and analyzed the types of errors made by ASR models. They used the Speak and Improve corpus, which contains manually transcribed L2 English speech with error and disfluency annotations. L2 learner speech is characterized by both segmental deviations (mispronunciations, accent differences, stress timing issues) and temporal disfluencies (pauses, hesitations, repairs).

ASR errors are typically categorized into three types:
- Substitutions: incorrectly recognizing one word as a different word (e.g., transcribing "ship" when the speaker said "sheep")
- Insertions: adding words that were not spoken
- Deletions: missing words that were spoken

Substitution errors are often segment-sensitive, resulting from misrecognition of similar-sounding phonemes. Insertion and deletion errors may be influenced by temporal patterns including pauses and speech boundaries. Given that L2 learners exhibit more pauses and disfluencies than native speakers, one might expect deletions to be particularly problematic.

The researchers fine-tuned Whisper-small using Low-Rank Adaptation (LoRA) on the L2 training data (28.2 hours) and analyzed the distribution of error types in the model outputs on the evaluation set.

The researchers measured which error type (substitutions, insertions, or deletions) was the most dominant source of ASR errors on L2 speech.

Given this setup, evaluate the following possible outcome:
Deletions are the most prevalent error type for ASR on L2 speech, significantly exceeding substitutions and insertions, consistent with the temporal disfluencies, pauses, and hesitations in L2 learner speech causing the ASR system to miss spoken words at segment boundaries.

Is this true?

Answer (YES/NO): NO